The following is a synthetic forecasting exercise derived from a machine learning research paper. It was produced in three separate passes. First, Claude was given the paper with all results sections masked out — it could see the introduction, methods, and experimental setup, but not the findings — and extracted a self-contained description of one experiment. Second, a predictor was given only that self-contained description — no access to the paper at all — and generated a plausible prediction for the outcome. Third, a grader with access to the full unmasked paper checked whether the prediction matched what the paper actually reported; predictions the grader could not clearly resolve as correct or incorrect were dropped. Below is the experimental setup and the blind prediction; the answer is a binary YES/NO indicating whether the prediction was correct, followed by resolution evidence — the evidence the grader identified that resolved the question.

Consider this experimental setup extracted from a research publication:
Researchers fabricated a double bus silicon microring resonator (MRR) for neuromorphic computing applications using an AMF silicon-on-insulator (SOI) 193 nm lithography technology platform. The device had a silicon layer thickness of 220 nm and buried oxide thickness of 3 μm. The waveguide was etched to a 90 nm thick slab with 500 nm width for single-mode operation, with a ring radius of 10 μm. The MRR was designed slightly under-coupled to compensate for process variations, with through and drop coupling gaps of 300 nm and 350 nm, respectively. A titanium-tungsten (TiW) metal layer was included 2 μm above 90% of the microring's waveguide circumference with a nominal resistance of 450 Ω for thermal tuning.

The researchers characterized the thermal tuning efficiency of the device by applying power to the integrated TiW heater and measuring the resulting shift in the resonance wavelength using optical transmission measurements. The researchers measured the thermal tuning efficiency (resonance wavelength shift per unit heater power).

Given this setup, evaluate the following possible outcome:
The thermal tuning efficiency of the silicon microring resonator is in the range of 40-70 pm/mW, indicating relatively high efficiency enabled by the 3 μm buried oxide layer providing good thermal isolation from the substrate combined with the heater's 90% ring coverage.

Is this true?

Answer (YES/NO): NO